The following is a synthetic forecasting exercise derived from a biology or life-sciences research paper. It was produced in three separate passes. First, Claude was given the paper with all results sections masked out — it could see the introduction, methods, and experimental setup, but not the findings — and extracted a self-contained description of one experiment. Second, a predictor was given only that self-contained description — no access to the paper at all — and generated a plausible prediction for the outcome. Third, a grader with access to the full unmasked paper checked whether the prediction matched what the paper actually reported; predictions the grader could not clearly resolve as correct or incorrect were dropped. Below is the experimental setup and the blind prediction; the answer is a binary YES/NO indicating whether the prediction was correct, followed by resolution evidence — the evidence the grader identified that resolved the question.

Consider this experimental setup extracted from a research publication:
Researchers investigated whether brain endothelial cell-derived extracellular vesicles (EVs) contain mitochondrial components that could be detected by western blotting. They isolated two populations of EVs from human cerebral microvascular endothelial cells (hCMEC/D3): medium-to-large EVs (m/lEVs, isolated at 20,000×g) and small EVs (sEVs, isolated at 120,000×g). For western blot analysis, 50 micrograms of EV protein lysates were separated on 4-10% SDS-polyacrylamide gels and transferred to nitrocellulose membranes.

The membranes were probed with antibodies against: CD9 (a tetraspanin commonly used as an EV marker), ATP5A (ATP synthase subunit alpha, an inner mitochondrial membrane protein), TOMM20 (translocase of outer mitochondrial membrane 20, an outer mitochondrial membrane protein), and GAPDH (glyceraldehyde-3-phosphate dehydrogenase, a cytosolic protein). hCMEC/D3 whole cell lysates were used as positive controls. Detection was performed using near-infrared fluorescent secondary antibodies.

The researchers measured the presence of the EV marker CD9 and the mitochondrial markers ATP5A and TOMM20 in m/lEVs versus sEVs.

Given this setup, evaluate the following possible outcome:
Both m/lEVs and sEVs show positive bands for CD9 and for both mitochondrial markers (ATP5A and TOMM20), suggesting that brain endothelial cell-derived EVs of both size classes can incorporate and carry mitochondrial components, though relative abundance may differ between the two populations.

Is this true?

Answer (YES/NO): NO